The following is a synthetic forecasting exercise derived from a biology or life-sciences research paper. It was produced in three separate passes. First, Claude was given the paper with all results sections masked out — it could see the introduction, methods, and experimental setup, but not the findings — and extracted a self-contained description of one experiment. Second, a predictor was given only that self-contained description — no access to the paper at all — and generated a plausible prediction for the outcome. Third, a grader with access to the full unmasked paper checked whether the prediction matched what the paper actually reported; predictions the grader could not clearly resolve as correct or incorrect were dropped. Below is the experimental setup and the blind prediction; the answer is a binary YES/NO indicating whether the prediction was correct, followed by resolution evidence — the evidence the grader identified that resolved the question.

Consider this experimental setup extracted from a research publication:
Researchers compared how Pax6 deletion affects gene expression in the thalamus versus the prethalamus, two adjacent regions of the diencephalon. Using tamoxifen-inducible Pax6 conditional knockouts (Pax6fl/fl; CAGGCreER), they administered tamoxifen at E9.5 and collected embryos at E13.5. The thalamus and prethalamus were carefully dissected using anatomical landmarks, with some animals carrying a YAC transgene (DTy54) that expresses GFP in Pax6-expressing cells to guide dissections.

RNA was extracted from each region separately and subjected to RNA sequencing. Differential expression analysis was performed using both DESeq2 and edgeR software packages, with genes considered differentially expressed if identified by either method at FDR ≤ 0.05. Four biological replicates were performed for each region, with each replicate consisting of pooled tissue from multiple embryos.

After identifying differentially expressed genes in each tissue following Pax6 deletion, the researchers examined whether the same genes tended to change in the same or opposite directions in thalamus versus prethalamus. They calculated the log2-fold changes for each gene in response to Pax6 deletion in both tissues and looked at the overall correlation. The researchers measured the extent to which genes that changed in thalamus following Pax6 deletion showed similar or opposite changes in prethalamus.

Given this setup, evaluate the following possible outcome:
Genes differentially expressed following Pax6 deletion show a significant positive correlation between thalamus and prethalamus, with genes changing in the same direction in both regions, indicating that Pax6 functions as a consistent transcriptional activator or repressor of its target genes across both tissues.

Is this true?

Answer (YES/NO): YES